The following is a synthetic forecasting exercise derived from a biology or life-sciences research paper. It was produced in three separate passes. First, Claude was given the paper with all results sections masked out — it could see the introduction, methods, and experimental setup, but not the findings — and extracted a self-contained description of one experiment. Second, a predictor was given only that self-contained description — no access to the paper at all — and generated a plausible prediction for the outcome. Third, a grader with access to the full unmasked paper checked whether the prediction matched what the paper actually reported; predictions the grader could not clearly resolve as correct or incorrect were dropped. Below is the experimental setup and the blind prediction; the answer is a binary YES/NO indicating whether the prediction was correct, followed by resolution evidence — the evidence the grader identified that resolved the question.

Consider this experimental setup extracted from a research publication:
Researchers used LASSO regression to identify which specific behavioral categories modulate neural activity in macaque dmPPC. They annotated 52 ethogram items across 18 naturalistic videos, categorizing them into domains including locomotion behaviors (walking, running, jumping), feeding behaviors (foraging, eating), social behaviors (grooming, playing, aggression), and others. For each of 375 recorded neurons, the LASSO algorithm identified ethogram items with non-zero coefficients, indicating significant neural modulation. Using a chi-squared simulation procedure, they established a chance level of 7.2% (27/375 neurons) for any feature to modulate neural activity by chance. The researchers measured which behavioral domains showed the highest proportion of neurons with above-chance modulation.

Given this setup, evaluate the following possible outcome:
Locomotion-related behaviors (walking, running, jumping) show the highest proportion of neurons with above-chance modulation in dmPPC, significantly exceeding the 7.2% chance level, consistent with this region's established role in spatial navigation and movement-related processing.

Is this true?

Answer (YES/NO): NO